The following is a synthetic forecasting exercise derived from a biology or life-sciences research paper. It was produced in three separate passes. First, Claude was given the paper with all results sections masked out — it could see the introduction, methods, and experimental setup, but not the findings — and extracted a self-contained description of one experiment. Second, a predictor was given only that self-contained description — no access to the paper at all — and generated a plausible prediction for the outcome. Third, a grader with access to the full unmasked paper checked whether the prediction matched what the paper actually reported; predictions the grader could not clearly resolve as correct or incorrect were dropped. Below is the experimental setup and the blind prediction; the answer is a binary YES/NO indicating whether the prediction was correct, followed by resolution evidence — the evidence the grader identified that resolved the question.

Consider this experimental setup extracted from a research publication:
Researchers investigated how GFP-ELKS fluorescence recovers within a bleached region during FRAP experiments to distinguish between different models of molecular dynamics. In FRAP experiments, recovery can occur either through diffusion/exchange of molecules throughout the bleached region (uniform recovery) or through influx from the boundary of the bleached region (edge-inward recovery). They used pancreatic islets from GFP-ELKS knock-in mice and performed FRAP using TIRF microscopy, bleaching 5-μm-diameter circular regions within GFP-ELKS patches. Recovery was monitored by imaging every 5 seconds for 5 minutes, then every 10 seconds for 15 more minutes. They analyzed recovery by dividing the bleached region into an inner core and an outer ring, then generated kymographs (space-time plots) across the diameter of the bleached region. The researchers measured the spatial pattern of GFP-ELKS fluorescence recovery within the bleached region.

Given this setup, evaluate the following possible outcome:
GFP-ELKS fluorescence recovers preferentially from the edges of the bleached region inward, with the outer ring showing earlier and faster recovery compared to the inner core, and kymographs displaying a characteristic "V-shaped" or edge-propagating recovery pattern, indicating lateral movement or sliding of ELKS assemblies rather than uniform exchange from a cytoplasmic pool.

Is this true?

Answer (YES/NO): NO